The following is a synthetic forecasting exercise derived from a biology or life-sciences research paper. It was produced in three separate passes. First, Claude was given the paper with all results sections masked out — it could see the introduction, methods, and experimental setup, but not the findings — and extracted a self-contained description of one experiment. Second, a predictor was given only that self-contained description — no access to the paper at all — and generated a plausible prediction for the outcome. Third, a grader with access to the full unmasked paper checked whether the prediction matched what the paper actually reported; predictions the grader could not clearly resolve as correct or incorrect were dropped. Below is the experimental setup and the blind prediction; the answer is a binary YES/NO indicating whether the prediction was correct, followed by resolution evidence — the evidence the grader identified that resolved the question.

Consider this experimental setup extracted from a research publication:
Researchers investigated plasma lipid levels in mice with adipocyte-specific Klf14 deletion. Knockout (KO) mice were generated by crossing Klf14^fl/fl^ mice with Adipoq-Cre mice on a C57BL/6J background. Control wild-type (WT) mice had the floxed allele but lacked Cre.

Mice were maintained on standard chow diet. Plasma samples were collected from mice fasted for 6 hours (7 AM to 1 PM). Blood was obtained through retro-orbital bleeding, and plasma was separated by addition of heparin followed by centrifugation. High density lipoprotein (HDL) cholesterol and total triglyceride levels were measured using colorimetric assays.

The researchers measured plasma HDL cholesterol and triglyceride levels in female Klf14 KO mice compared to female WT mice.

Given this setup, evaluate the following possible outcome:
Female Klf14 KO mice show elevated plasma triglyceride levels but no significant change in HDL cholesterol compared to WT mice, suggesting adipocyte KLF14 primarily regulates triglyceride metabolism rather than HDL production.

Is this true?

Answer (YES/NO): NO